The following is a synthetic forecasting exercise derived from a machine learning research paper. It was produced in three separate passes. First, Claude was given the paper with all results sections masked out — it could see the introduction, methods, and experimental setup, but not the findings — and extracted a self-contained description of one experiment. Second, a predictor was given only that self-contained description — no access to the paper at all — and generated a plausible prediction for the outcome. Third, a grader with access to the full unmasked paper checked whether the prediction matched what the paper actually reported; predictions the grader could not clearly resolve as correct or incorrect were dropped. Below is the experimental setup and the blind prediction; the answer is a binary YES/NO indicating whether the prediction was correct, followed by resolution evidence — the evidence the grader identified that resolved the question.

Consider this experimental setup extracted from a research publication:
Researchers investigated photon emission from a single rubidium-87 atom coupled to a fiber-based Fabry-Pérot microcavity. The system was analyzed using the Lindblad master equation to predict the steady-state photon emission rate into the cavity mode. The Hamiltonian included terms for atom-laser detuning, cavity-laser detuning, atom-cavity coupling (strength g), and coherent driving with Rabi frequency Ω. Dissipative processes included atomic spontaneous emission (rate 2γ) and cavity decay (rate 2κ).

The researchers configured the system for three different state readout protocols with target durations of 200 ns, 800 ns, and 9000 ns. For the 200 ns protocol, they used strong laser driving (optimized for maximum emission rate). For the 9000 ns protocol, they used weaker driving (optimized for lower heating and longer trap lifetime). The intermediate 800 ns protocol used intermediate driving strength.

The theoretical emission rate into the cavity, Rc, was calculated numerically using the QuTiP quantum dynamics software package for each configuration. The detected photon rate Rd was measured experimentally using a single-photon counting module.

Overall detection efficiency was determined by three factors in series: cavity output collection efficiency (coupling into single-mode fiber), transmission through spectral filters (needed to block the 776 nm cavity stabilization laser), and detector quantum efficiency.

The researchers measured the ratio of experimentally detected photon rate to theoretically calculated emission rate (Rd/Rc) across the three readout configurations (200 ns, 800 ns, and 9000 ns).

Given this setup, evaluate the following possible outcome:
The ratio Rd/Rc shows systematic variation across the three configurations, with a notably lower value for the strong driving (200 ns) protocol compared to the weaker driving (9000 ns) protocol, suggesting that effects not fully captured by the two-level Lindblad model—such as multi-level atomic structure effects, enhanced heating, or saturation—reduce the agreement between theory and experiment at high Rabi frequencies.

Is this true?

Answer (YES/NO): NO